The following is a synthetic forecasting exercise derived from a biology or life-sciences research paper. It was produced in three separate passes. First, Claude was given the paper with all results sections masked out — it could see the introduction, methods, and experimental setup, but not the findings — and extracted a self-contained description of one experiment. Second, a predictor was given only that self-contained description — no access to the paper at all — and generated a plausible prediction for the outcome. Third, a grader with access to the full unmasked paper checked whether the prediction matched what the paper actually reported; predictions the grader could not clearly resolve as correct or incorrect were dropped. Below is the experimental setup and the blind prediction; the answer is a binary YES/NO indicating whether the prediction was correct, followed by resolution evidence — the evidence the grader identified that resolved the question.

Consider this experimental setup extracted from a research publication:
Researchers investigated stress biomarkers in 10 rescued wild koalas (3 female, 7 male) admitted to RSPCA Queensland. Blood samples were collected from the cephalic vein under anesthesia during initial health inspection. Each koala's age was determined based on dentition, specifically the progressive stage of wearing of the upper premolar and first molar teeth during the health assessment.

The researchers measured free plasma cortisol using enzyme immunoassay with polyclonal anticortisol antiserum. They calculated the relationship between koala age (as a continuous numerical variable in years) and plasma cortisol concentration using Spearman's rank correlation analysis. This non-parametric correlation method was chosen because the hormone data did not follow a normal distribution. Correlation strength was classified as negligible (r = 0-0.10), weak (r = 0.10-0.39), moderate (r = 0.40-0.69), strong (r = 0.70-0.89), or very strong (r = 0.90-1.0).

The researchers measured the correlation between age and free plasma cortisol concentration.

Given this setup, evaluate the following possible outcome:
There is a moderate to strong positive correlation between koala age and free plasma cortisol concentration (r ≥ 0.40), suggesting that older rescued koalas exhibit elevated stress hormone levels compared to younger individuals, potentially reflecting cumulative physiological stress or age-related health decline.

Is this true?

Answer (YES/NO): NO